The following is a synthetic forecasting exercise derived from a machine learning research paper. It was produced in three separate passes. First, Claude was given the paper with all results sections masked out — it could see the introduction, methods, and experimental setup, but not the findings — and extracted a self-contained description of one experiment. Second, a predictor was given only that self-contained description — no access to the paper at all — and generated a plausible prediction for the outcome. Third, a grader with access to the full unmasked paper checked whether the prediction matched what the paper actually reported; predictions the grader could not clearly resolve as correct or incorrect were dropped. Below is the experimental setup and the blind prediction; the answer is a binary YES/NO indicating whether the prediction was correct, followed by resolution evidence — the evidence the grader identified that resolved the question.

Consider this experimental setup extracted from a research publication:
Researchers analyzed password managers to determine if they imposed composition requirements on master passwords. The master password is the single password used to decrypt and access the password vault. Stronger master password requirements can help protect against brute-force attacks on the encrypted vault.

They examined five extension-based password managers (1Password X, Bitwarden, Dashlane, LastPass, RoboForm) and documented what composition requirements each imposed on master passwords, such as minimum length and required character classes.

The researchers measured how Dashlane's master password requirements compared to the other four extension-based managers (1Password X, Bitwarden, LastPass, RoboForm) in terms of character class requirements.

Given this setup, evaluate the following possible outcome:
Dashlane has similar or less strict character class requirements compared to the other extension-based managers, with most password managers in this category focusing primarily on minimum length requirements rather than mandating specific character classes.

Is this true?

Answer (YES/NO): NO